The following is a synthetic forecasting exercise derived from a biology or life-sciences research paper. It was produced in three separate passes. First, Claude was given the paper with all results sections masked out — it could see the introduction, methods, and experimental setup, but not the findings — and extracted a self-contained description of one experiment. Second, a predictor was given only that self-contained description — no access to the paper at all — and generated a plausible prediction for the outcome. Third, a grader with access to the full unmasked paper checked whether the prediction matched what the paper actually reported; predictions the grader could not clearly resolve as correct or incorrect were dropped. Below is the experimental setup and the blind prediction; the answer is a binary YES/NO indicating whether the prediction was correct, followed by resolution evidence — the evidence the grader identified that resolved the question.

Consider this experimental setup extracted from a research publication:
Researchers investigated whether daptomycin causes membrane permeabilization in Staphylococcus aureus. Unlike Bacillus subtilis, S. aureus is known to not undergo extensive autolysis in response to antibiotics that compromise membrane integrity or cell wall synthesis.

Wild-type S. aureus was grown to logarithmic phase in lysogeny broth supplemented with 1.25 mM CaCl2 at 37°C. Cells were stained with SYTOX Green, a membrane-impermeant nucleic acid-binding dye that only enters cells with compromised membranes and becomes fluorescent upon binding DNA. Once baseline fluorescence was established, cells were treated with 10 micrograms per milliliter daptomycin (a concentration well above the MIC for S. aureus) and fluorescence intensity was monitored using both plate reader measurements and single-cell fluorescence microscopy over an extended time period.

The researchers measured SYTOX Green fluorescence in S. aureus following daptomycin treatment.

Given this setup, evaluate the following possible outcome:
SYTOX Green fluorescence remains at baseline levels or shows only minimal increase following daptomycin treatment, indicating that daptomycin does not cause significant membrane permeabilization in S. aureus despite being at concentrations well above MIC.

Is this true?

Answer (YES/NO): YES